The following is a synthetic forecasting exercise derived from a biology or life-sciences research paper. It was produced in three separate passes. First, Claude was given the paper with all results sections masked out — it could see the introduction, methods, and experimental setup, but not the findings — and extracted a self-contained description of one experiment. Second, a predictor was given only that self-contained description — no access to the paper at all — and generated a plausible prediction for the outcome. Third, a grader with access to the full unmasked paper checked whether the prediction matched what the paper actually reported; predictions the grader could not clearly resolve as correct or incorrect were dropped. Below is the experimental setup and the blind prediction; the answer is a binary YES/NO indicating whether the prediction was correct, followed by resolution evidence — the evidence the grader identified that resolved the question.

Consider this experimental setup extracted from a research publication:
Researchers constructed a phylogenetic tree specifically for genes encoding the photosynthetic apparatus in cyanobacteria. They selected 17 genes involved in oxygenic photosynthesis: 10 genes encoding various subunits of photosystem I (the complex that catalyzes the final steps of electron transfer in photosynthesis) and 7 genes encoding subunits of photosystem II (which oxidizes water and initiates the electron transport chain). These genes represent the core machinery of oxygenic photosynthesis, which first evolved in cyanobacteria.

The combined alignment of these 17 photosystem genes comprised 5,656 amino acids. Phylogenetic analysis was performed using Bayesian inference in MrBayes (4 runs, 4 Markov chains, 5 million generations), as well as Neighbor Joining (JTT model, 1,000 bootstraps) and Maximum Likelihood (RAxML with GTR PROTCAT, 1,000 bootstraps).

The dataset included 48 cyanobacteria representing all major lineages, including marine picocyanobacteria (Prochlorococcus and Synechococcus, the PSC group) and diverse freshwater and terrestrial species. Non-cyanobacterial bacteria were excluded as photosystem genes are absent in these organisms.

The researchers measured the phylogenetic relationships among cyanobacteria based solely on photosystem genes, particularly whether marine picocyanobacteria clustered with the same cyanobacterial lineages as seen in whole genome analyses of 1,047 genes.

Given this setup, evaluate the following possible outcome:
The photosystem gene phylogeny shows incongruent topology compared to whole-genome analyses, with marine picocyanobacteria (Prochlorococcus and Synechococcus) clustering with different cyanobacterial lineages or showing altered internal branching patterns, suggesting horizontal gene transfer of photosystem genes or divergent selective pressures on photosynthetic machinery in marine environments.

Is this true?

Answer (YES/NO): NO